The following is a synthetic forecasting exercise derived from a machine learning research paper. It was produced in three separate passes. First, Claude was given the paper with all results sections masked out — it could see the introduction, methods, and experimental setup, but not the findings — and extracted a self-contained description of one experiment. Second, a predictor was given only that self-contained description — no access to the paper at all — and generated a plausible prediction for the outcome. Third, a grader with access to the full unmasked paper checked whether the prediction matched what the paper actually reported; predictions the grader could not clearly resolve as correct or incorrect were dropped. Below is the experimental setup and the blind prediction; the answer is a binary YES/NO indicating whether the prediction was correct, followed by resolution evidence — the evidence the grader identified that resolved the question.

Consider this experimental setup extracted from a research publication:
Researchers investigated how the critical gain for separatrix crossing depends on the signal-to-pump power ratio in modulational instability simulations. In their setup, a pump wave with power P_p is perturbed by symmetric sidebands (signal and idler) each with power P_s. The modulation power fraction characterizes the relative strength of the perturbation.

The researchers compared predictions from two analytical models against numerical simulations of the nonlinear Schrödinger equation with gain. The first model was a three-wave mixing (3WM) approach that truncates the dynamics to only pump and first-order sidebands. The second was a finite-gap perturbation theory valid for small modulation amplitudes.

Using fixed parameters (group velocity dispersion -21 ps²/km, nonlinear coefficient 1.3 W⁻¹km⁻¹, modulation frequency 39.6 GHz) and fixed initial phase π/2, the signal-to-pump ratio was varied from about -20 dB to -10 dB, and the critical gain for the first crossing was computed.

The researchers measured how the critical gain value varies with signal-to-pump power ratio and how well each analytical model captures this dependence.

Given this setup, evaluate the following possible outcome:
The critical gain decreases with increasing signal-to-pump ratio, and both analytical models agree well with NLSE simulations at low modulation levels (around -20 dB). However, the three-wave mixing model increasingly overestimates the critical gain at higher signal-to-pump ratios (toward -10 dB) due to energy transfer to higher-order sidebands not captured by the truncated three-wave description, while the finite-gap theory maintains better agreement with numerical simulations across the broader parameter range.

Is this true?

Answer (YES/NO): NO